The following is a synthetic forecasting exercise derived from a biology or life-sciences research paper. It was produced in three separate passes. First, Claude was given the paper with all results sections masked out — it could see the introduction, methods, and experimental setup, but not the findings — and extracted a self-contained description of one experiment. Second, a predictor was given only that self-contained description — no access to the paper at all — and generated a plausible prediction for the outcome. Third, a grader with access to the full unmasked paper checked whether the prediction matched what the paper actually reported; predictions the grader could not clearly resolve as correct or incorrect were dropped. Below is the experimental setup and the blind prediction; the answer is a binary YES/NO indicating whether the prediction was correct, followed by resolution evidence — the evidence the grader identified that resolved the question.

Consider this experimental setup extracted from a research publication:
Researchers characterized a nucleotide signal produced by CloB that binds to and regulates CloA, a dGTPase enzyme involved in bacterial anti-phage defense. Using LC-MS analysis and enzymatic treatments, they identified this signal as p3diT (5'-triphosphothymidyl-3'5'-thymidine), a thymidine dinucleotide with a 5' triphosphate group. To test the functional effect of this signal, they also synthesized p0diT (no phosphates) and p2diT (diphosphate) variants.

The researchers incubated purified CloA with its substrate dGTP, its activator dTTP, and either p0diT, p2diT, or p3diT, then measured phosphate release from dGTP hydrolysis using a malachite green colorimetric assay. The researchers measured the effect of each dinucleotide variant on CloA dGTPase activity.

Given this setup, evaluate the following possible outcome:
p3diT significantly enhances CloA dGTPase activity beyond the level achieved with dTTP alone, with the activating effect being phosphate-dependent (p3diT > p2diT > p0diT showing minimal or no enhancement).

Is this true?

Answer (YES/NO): NO